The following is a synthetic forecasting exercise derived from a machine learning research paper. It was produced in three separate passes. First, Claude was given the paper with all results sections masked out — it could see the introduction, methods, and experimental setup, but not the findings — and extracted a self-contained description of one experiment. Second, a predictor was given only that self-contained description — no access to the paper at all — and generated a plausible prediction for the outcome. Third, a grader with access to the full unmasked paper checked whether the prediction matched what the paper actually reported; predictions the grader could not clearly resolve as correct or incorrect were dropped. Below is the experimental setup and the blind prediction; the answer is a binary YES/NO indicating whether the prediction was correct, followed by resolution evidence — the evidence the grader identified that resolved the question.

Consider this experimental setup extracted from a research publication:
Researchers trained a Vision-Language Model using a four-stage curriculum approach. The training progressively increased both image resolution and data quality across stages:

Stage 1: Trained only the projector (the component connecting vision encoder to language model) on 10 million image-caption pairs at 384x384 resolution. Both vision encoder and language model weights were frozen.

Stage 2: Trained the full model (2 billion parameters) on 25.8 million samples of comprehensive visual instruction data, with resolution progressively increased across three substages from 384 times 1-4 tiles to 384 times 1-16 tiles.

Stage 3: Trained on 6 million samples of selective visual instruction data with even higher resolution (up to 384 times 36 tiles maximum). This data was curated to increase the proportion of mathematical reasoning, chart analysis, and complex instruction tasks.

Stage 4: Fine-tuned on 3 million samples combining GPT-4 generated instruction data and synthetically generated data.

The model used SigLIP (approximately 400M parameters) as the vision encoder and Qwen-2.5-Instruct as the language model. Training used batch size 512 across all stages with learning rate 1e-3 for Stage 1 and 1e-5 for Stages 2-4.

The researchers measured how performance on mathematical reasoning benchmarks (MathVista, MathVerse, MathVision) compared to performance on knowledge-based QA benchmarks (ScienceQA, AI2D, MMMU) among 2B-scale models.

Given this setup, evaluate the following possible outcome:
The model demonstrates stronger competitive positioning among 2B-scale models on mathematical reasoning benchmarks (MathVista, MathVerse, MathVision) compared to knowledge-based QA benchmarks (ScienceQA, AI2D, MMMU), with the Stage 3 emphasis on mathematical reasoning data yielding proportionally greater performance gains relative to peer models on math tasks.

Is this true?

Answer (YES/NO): NO